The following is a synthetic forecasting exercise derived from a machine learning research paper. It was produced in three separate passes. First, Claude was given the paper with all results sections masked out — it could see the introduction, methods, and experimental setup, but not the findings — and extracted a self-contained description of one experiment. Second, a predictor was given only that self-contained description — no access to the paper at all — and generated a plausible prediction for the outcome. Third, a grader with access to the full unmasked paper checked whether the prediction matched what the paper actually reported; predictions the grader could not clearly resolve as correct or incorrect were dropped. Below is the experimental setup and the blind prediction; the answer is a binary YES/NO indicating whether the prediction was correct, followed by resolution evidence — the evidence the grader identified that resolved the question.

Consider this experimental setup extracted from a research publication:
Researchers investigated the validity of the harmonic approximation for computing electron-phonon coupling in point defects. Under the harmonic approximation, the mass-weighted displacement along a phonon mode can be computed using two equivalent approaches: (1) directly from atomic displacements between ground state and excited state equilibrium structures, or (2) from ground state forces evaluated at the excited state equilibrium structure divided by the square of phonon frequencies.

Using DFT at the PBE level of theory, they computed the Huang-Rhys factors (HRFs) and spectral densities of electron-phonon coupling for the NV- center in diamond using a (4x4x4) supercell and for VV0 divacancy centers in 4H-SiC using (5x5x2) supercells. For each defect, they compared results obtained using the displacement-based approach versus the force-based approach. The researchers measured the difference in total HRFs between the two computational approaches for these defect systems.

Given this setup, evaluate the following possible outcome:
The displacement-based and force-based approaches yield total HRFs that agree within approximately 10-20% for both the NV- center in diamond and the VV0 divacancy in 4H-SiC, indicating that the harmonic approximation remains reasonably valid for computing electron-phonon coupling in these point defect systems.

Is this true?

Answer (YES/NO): NO